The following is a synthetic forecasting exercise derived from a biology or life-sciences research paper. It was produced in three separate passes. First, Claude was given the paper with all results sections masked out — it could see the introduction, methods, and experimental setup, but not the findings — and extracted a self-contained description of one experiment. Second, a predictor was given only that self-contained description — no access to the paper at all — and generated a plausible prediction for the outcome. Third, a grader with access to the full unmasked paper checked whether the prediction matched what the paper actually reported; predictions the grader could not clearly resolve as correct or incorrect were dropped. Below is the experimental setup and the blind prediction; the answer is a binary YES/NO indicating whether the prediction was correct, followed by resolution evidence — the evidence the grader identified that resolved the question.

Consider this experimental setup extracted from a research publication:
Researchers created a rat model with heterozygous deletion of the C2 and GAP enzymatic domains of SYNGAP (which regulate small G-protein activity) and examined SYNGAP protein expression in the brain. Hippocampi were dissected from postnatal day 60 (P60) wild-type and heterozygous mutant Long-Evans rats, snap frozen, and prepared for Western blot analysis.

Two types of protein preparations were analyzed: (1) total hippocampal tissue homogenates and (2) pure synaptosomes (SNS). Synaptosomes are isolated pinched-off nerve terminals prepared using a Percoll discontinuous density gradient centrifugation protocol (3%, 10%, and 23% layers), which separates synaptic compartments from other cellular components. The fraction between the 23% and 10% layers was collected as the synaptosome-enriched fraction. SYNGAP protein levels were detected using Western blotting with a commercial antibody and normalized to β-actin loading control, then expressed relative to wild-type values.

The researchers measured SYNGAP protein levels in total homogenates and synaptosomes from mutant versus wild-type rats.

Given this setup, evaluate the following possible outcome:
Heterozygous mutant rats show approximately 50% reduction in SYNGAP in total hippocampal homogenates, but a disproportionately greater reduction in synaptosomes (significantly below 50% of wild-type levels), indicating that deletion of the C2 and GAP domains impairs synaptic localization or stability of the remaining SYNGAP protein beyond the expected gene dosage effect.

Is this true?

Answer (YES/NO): NO